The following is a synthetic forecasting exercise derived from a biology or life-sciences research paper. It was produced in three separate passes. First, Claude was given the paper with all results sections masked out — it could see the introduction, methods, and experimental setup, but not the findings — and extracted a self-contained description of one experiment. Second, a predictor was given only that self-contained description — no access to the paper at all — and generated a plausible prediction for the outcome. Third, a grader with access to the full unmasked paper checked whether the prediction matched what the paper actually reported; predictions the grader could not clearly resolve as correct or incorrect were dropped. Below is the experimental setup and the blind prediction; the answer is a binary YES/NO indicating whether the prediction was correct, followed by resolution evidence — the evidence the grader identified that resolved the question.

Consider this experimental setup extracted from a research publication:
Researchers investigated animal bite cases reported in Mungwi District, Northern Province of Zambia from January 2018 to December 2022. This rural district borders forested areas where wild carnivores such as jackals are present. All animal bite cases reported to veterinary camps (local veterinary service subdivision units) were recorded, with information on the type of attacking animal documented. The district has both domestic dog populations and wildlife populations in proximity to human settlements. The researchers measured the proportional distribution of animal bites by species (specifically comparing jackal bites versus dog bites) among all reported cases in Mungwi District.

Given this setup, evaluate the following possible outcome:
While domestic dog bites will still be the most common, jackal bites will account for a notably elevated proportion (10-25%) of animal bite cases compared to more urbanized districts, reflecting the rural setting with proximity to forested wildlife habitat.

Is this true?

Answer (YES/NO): NO